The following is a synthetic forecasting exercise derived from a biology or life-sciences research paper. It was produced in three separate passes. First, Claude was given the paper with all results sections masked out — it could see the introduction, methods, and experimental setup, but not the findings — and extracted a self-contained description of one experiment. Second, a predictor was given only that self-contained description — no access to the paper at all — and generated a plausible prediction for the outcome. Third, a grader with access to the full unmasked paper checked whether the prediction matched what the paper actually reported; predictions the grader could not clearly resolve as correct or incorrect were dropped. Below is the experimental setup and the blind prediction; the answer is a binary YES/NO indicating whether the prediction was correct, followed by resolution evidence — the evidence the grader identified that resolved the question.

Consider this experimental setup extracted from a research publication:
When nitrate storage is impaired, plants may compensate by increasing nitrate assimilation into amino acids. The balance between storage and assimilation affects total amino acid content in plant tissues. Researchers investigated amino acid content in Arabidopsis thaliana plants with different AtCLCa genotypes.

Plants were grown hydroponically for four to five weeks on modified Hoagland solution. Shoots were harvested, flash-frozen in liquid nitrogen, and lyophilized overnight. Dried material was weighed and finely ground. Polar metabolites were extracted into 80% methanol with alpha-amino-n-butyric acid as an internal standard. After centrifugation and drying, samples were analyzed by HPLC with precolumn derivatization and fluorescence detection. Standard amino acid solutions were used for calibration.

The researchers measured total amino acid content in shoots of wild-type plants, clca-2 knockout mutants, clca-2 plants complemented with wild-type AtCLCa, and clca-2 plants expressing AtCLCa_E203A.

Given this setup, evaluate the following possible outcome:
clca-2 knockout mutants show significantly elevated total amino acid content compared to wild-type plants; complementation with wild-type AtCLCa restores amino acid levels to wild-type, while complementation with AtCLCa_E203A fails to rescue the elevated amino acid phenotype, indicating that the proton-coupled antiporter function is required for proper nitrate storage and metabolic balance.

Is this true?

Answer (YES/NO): NO